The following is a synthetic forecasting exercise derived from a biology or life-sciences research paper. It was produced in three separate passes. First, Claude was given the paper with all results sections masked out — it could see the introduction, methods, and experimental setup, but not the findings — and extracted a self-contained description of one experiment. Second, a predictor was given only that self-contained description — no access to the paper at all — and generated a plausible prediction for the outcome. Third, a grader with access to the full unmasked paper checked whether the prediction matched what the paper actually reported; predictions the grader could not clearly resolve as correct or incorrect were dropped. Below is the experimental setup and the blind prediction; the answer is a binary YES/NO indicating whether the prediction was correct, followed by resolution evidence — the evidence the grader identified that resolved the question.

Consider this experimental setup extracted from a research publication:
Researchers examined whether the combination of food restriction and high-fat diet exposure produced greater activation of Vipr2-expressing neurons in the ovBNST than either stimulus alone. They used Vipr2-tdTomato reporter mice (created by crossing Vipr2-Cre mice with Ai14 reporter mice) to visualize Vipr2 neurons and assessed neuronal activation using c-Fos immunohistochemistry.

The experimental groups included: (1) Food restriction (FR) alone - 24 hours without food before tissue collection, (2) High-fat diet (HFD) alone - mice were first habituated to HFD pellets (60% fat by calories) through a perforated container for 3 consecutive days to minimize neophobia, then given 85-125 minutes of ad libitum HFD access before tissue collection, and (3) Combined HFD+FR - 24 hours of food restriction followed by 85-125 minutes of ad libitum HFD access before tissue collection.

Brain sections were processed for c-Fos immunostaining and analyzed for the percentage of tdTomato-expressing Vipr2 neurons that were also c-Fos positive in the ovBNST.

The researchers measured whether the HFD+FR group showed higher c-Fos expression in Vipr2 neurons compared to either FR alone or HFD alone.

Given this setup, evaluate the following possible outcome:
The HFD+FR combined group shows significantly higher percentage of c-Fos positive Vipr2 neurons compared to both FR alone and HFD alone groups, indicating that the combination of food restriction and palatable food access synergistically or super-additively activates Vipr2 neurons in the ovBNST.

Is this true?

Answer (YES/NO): NO